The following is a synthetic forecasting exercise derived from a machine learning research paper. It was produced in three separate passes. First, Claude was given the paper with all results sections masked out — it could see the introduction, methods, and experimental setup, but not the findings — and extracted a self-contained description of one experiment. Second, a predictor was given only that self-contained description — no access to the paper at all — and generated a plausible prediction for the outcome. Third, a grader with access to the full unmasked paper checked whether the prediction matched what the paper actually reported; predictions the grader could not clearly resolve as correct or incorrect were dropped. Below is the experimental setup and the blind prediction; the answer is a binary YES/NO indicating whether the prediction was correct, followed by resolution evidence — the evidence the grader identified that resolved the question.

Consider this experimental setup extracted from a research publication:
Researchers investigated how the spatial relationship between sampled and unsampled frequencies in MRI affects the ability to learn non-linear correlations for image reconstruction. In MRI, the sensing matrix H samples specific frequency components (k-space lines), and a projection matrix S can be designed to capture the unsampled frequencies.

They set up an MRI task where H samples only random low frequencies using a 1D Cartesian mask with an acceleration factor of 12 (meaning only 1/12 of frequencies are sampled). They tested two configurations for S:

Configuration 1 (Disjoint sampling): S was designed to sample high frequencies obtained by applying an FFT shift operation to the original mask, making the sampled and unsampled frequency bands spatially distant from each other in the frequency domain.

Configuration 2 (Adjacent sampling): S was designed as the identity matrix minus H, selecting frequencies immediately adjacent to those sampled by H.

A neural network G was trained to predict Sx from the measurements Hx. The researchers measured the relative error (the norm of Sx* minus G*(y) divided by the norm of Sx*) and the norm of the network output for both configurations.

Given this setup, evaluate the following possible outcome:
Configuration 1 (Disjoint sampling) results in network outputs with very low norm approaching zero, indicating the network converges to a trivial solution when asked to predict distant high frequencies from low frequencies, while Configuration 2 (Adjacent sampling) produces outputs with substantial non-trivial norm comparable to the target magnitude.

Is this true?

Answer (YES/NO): YES